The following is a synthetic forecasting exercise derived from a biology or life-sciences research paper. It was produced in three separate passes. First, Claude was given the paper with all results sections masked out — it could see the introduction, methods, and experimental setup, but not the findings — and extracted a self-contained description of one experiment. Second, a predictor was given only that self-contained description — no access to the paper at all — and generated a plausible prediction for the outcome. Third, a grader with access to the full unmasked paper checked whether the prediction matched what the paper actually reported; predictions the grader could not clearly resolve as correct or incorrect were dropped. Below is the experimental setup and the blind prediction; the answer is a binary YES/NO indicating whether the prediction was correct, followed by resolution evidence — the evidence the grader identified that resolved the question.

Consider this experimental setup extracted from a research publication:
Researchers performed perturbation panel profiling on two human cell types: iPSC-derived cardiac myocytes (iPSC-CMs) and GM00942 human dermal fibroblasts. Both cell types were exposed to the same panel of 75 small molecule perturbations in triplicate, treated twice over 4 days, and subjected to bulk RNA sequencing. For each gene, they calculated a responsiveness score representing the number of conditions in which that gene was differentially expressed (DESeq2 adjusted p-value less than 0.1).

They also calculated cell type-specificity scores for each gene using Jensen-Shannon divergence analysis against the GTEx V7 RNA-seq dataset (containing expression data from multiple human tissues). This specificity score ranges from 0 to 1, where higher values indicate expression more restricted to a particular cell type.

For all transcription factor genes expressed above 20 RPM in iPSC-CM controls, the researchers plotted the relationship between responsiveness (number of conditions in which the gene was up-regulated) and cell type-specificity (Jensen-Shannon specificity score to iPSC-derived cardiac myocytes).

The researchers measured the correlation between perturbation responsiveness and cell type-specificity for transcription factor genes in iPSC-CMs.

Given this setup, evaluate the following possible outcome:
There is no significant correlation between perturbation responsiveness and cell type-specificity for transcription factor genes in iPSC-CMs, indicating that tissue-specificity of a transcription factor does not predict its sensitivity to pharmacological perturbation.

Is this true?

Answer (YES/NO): YES